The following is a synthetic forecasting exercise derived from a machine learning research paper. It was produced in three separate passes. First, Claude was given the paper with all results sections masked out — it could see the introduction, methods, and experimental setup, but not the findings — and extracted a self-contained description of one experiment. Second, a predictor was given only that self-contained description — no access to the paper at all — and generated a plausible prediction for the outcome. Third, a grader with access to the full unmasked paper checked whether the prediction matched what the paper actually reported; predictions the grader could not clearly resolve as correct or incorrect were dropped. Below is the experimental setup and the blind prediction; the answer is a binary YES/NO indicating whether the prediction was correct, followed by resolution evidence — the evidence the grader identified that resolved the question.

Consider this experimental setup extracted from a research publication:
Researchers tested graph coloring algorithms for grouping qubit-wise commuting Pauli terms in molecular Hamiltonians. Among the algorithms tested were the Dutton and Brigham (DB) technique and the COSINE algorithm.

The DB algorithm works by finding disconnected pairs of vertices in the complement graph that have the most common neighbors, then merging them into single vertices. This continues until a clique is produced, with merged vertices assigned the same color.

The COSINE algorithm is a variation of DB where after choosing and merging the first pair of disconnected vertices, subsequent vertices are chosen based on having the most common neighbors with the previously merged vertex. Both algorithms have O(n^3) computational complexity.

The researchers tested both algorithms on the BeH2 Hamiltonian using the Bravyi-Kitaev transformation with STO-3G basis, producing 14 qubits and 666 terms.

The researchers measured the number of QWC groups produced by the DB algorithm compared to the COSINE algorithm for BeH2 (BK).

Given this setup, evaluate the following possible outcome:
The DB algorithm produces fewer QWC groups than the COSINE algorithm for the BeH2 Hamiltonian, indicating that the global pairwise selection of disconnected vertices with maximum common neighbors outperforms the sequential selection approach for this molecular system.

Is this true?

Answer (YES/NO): YES